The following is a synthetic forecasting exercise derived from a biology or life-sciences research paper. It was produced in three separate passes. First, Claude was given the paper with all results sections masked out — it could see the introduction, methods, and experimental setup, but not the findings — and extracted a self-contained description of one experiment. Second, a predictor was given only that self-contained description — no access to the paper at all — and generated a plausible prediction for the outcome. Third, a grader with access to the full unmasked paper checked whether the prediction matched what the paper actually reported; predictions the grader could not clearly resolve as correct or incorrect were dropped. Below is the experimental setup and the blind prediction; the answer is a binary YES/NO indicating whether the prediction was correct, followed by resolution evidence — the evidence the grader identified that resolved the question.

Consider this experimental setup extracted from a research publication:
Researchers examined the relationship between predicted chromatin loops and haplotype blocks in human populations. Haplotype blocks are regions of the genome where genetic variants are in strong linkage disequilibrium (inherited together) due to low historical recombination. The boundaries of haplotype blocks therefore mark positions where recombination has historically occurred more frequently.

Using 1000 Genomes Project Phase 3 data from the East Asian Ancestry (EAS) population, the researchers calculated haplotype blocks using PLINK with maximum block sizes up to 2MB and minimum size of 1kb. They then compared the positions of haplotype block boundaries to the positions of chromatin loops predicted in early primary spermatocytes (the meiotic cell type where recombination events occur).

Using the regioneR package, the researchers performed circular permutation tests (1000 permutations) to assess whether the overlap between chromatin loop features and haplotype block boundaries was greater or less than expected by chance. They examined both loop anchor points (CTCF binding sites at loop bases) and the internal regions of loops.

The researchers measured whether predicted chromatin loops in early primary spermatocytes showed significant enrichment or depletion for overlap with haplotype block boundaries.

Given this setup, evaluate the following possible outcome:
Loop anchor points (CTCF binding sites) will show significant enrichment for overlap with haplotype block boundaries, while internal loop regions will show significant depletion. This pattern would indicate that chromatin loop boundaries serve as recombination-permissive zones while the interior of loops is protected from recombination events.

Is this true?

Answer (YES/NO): NO